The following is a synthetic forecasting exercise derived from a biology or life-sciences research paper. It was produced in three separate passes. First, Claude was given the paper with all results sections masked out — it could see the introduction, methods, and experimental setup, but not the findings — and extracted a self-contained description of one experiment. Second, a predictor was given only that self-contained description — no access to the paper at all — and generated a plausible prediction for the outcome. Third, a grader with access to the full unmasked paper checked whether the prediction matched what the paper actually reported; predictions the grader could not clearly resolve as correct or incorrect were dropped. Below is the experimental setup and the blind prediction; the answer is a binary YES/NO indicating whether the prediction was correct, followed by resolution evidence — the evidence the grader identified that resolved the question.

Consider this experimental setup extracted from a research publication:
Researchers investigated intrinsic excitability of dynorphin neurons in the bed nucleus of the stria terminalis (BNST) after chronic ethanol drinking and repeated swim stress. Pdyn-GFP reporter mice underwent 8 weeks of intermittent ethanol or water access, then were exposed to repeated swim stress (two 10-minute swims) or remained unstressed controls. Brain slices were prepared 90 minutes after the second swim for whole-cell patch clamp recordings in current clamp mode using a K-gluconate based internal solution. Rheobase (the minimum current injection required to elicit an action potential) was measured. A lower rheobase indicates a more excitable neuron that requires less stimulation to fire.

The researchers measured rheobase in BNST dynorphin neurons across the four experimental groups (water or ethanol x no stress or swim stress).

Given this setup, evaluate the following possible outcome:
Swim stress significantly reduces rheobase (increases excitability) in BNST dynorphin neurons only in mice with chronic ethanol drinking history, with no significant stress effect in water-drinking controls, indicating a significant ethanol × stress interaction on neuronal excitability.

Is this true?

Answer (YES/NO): NO